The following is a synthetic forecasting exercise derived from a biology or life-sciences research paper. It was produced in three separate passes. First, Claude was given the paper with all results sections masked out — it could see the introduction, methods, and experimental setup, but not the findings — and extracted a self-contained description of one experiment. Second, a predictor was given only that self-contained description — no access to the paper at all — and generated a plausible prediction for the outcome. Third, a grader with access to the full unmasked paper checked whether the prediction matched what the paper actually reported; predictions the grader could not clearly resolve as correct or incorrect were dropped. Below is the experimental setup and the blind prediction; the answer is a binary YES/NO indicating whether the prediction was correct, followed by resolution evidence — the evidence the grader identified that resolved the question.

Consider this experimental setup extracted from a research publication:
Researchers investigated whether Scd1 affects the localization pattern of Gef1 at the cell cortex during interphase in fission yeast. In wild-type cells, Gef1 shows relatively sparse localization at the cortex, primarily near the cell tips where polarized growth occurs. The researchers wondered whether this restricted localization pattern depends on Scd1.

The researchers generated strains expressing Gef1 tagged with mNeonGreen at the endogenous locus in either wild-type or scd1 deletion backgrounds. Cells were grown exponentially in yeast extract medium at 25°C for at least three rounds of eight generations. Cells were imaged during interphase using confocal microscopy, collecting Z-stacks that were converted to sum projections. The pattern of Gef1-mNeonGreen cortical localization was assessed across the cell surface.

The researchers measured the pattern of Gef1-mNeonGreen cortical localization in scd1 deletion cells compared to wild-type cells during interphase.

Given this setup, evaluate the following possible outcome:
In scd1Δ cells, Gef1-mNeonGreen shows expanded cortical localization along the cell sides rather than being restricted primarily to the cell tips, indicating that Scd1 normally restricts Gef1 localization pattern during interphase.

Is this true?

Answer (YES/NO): YES